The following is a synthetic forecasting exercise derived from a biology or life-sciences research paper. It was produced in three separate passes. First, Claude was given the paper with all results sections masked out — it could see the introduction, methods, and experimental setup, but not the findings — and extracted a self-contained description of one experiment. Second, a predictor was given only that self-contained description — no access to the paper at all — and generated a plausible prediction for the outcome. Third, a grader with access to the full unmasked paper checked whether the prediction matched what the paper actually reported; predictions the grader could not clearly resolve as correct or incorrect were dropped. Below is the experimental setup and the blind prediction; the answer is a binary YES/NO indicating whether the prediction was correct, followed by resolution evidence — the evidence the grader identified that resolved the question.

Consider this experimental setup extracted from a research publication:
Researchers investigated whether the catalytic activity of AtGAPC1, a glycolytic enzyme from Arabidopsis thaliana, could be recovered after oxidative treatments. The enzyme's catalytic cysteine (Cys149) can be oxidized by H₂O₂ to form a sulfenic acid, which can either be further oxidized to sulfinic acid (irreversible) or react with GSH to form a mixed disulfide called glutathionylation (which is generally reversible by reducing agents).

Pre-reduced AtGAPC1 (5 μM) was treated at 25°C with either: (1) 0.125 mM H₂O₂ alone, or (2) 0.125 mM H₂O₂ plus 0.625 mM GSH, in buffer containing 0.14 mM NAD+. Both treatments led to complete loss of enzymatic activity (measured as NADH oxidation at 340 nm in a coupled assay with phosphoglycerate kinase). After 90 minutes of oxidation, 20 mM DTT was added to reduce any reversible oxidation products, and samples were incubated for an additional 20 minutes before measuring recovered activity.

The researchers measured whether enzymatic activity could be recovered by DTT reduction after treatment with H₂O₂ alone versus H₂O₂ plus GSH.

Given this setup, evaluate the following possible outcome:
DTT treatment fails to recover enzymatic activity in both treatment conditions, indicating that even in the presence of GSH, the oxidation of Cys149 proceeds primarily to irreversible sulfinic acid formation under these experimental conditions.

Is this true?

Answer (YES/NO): NO